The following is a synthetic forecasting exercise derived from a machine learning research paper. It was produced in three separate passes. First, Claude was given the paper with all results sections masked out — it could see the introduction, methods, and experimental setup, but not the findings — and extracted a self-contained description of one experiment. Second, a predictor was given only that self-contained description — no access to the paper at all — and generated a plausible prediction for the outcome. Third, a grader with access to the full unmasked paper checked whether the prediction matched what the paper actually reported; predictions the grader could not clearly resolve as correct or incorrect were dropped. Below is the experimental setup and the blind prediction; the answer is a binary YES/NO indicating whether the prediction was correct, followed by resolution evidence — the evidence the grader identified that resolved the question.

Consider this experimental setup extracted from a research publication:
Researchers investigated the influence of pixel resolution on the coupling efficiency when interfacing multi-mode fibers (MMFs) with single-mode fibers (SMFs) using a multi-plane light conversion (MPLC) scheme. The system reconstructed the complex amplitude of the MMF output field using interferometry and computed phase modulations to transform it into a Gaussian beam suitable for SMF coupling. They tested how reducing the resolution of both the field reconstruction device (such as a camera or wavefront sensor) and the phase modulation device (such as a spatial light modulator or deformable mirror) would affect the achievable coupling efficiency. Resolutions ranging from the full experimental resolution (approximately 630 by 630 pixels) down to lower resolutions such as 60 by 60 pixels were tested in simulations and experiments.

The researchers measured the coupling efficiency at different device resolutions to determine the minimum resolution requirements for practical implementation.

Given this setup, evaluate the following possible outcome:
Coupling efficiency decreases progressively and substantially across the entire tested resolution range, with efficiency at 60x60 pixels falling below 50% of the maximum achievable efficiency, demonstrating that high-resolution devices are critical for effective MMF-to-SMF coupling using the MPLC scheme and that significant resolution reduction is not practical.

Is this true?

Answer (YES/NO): NO